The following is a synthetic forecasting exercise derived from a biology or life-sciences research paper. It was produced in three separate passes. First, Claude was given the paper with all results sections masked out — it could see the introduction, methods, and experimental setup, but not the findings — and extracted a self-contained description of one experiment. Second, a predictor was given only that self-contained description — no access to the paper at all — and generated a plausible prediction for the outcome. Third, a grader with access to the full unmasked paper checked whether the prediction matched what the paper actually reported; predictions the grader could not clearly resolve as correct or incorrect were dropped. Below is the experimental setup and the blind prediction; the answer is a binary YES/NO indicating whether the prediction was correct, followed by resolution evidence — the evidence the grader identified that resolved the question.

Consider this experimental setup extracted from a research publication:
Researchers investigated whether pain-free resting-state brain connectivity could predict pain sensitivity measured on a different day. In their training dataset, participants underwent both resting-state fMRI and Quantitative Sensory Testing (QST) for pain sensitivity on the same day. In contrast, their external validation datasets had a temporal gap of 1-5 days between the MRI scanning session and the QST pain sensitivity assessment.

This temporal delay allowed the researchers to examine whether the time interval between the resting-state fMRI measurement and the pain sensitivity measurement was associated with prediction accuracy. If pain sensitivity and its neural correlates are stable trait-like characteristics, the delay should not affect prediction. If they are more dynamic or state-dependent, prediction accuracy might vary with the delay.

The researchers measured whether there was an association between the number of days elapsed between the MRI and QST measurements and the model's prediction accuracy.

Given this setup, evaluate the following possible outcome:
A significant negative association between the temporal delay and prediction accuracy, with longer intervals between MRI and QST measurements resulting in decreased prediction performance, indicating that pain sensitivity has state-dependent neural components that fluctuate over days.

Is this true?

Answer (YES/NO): NO